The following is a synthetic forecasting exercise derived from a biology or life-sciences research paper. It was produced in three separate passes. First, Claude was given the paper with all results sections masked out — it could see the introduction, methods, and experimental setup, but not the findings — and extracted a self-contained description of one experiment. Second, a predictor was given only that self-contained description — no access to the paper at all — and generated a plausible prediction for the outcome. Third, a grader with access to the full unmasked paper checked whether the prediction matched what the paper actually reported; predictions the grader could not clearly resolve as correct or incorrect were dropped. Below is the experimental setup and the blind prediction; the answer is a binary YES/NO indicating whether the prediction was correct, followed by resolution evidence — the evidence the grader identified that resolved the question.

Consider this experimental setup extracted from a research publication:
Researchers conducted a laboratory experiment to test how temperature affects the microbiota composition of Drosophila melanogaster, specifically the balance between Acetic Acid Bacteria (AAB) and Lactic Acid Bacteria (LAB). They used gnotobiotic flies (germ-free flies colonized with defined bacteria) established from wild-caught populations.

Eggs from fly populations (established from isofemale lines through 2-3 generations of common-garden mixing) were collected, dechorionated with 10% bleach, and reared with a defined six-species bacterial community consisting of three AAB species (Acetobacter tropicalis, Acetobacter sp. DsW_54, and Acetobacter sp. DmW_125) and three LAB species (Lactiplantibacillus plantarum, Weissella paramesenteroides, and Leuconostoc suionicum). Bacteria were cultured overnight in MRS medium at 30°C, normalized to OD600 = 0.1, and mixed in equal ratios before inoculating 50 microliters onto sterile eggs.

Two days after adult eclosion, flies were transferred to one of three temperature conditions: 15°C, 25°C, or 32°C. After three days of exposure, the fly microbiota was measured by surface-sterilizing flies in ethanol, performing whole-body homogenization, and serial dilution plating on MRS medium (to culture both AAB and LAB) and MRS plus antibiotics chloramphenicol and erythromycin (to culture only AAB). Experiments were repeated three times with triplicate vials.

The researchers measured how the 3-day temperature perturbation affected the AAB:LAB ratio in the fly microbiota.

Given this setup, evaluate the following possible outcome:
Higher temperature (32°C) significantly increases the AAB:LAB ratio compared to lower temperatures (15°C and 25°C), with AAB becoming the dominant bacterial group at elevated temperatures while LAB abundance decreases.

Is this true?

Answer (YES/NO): NO